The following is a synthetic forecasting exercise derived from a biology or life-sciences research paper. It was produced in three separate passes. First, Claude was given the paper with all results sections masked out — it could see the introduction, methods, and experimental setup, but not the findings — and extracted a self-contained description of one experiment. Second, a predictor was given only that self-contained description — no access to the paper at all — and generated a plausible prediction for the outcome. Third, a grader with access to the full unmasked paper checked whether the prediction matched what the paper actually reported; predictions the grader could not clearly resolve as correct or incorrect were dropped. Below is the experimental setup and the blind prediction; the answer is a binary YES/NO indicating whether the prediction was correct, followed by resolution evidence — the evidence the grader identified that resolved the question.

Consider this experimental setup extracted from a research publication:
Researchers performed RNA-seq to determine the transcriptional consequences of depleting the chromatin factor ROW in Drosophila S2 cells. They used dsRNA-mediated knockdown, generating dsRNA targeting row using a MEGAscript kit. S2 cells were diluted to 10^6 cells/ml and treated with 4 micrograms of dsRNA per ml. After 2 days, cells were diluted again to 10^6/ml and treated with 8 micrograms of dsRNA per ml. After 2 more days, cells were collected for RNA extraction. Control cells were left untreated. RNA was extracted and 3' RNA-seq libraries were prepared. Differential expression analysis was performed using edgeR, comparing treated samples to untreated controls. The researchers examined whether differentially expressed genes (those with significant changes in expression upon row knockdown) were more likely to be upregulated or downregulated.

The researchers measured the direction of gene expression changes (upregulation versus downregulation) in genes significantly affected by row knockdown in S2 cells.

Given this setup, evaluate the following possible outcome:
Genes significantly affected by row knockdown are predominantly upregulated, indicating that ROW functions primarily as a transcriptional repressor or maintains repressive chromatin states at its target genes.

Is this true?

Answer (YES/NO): NO